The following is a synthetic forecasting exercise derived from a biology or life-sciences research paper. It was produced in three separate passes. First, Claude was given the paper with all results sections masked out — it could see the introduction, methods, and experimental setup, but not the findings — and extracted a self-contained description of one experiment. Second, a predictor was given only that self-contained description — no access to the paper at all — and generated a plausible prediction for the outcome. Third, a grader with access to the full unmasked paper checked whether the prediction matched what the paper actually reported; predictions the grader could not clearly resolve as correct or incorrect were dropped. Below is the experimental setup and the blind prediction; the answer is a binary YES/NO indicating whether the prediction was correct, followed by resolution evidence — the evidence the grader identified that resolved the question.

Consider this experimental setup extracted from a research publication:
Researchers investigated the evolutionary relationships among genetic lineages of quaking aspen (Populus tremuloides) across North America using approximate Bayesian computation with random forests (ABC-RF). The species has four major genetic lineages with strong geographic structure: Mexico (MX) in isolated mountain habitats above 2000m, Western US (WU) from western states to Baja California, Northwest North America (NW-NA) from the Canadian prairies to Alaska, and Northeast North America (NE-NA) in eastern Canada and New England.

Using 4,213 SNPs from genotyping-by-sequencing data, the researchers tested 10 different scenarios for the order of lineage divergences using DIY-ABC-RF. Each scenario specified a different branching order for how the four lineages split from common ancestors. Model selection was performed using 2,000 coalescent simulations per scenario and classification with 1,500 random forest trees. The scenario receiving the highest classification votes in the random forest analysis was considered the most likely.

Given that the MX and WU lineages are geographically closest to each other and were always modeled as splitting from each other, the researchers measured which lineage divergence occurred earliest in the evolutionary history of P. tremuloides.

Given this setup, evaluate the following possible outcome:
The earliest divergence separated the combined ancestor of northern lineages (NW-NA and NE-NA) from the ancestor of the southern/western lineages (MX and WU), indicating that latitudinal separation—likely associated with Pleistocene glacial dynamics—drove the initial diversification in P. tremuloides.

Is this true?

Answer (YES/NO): NO